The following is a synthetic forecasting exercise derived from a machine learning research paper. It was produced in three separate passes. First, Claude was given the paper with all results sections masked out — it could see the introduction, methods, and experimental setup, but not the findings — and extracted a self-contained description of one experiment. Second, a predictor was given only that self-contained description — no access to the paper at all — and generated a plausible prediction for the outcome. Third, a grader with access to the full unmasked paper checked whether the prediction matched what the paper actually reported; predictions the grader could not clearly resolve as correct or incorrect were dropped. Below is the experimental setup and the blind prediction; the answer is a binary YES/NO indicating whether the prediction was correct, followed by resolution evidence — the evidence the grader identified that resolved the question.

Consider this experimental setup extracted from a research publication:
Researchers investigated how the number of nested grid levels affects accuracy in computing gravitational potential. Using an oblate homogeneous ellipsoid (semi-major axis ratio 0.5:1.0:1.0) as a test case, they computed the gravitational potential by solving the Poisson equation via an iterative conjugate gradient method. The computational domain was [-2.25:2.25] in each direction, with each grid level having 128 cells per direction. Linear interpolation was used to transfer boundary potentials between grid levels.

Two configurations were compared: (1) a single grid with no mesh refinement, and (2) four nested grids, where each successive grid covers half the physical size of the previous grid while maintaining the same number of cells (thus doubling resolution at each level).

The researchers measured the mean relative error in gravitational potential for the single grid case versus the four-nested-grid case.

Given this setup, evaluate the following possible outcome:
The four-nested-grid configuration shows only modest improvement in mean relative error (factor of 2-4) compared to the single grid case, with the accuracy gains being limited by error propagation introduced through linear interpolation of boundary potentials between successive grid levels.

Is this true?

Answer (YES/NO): YES